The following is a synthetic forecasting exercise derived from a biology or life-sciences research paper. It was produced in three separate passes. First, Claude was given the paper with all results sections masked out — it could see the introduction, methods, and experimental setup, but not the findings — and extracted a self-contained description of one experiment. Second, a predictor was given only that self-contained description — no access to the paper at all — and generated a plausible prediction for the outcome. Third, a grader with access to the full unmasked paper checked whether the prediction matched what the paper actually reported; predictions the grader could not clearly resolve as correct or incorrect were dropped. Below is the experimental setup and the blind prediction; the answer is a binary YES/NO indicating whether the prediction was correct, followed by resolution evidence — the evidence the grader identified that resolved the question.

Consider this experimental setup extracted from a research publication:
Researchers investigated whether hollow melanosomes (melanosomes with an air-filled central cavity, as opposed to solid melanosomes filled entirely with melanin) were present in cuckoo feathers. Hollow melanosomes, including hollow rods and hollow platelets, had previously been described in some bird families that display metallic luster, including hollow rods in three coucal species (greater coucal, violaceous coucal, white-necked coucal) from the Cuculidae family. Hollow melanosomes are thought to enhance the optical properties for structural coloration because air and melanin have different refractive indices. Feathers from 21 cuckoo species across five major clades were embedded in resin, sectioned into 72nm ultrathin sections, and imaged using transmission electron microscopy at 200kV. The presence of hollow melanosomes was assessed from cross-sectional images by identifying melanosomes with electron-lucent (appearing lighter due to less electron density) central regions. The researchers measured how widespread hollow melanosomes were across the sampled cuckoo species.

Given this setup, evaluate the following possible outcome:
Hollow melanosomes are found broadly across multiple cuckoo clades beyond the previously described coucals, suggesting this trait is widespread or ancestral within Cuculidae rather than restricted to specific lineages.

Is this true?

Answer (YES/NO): YES